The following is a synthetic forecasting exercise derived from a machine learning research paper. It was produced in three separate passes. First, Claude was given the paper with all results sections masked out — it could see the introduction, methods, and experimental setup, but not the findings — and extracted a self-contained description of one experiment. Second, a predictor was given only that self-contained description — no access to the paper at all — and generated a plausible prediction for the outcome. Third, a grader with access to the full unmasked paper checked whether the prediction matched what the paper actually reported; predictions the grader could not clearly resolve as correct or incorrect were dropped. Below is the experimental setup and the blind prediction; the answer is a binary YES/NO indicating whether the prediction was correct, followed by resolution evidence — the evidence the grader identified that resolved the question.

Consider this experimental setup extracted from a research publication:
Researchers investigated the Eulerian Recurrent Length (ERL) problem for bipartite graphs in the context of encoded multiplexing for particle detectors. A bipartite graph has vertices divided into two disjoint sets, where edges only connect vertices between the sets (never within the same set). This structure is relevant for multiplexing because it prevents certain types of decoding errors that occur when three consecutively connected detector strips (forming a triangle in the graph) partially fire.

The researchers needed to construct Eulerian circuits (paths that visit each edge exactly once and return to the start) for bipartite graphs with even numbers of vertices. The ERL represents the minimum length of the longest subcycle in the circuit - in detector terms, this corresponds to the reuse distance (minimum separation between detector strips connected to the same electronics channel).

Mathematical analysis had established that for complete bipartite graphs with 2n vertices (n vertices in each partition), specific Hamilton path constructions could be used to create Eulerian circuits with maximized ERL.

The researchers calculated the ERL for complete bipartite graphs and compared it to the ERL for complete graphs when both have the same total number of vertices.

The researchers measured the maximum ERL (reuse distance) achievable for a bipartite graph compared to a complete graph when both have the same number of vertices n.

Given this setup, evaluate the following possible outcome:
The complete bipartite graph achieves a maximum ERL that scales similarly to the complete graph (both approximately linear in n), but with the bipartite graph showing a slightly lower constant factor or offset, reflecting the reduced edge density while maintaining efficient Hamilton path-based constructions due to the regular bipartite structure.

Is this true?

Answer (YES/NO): NO